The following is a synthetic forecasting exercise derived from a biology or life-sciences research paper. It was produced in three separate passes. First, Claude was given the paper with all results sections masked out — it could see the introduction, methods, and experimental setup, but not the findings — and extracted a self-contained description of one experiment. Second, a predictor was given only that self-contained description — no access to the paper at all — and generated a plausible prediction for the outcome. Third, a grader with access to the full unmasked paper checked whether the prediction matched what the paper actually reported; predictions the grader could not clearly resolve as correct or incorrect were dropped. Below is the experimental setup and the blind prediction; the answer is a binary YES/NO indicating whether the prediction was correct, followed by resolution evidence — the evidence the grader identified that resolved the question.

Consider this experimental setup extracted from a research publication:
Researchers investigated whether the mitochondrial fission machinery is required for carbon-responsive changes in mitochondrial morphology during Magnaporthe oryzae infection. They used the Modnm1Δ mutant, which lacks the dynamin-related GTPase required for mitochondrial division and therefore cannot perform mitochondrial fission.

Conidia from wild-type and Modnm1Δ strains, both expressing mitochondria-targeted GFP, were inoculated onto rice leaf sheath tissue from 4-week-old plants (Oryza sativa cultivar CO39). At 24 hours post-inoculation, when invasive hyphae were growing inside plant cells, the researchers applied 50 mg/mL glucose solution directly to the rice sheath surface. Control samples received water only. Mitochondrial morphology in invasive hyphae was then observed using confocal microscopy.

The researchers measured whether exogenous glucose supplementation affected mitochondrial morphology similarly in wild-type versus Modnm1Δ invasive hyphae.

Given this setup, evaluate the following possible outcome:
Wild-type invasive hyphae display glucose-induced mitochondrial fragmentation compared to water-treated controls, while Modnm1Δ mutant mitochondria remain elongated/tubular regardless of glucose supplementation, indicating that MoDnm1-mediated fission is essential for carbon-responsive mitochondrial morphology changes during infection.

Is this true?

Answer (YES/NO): NO